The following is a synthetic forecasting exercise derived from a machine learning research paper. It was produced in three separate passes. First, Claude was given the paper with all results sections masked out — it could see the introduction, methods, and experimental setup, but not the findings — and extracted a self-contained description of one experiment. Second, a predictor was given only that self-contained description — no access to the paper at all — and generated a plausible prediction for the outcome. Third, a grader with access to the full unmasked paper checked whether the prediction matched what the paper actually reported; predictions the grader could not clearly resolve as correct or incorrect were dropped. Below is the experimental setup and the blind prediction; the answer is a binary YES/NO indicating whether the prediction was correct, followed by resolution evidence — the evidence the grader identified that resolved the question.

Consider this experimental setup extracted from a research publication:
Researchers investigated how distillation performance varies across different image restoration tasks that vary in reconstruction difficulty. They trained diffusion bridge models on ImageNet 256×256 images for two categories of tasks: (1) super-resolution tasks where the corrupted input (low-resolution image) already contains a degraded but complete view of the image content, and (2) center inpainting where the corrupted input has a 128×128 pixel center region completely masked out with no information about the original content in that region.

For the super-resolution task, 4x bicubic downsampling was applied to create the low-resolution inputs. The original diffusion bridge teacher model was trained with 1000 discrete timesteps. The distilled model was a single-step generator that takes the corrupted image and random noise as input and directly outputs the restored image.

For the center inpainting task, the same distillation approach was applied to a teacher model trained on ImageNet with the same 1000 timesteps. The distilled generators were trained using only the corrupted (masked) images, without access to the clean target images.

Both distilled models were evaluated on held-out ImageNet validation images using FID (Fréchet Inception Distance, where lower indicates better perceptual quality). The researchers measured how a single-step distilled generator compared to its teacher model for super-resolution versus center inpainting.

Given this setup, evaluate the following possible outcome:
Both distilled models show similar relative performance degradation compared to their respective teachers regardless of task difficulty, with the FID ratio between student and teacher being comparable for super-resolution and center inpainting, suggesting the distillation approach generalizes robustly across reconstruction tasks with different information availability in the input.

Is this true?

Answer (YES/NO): NO